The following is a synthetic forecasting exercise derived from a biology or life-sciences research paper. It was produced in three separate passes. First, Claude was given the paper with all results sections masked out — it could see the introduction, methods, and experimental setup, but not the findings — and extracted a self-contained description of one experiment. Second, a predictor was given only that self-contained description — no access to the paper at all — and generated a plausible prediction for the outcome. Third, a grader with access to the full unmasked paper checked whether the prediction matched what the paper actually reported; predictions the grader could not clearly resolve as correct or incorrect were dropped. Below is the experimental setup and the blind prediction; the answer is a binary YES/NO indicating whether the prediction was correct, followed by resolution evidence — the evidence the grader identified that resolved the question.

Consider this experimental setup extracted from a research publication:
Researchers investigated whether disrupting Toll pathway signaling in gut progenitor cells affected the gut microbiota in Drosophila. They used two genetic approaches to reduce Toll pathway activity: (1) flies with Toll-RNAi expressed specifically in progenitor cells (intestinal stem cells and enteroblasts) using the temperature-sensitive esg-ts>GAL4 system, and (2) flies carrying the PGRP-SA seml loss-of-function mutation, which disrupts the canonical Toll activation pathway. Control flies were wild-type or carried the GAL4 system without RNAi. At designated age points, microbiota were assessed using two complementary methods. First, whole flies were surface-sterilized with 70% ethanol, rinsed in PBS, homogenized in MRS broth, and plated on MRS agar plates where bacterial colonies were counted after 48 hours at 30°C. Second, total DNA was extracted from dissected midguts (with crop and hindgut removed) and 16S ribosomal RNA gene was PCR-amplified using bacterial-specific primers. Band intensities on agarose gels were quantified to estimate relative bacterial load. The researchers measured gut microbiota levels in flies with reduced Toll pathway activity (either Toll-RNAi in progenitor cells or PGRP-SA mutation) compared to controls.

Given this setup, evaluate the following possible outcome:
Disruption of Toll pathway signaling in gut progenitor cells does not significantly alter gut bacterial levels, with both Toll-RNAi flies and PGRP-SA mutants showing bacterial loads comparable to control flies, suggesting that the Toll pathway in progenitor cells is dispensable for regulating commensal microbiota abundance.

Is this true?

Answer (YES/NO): NO